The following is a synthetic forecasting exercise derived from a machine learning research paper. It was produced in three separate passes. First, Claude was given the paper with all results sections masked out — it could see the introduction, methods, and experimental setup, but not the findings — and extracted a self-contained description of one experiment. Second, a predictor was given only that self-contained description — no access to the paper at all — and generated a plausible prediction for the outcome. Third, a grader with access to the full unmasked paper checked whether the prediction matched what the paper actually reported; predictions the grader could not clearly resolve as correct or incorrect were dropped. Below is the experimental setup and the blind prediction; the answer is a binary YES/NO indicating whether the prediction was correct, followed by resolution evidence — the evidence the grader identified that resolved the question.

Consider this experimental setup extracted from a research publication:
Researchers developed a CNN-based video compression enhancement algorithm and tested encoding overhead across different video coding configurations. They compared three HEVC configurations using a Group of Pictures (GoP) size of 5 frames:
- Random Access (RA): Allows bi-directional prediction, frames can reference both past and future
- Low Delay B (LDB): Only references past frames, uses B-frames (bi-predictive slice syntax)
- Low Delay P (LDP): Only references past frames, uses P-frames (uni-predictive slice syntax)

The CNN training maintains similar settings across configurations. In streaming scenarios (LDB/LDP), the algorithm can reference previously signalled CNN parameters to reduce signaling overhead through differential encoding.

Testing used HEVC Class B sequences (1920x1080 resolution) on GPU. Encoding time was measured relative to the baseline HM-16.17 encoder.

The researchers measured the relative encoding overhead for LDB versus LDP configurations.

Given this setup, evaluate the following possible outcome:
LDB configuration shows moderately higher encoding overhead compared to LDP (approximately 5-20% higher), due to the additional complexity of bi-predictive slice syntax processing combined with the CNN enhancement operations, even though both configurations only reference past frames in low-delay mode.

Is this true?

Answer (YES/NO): NO